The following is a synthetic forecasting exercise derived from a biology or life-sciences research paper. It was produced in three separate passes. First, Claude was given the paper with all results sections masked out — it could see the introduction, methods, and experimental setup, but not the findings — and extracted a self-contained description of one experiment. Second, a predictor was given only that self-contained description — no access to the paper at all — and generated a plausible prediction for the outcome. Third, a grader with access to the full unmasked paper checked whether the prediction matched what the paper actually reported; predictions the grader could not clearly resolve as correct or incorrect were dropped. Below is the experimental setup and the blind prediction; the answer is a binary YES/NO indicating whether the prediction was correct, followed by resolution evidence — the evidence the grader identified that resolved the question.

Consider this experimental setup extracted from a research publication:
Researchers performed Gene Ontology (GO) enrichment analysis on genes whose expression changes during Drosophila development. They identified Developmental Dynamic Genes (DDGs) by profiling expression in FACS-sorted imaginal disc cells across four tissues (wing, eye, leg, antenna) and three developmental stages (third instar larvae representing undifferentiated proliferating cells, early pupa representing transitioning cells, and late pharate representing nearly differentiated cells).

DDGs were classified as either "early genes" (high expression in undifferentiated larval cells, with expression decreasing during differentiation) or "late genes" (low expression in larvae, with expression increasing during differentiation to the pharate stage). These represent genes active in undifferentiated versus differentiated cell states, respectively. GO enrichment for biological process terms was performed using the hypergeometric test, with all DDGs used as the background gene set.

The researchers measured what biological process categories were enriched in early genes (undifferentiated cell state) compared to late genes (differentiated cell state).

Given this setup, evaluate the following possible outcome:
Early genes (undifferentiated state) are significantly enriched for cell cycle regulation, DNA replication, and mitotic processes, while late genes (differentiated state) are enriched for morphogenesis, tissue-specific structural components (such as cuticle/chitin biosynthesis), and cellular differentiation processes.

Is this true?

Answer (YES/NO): NO